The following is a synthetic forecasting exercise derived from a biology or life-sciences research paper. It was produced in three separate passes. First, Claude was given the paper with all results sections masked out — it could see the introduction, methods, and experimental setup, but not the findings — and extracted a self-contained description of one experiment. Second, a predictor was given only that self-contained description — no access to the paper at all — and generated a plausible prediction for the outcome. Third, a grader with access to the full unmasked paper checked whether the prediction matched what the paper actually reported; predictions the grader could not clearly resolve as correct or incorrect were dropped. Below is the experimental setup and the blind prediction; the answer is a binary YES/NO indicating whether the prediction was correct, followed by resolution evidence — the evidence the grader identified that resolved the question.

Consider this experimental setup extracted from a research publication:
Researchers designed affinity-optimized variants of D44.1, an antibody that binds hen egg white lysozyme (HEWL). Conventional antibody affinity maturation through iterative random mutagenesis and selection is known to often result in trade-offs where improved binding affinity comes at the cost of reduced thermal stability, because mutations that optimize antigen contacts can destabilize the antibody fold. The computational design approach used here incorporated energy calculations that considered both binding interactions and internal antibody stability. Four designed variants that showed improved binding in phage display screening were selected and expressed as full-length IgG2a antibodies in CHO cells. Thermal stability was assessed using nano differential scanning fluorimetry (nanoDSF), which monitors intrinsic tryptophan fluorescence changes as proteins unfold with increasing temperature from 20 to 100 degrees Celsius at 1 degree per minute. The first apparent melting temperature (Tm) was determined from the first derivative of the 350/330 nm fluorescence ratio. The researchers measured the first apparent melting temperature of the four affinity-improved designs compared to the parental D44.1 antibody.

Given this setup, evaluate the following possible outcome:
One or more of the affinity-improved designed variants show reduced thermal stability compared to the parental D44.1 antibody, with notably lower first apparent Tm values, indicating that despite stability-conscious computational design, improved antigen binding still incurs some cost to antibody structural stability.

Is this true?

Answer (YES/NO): NO